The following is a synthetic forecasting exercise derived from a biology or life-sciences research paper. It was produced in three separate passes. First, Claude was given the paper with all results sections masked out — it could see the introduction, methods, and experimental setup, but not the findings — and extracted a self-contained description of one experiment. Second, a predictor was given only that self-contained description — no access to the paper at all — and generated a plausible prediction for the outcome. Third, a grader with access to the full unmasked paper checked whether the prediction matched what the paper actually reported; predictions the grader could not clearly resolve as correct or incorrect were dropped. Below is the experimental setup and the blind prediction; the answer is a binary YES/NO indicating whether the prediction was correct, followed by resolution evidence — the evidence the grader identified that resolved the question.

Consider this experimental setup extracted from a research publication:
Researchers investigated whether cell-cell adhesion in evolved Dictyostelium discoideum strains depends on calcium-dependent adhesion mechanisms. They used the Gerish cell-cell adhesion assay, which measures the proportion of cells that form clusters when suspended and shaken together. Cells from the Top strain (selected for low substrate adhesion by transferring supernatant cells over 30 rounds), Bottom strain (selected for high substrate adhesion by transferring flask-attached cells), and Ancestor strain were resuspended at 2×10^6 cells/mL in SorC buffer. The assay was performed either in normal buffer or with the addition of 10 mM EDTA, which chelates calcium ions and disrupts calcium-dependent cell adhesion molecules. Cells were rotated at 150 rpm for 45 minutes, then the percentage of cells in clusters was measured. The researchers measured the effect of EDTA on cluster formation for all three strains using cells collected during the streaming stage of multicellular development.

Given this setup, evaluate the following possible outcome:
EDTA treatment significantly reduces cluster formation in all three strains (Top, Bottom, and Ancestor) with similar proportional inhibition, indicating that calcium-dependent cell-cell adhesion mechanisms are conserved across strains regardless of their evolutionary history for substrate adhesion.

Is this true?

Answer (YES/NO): NO